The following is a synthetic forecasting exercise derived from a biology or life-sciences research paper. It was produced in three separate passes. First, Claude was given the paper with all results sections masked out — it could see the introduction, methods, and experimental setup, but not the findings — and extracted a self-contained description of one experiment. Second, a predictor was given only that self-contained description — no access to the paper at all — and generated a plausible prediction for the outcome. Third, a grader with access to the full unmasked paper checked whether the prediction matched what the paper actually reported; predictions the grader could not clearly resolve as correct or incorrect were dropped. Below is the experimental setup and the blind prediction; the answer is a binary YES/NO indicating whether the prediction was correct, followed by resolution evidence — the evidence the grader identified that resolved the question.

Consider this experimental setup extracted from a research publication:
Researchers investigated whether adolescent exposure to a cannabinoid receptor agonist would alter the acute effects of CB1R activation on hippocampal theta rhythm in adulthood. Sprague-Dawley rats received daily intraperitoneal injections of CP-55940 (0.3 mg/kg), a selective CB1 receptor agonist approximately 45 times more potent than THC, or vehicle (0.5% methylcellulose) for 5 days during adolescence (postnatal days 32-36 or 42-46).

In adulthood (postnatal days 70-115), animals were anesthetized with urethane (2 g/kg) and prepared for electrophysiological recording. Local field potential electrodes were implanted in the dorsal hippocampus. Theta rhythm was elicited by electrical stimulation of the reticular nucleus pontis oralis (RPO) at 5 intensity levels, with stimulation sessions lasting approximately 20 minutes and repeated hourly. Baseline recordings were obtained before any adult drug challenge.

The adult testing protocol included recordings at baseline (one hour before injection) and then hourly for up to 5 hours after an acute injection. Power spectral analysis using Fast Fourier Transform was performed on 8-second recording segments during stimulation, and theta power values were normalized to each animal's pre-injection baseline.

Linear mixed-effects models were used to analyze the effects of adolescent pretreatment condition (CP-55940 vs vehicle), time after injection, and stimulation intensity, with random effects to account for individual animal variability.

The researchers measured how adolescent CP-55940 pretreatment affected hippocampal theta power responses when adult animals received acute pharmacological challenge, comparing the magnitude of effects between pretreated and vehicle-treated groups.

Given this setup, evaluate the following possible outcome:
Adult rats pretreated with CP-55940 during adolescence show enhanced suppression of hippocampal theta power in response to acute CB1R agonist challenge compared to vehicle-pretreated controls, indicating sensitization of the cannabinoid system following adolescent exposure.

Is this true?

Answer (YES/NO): YES